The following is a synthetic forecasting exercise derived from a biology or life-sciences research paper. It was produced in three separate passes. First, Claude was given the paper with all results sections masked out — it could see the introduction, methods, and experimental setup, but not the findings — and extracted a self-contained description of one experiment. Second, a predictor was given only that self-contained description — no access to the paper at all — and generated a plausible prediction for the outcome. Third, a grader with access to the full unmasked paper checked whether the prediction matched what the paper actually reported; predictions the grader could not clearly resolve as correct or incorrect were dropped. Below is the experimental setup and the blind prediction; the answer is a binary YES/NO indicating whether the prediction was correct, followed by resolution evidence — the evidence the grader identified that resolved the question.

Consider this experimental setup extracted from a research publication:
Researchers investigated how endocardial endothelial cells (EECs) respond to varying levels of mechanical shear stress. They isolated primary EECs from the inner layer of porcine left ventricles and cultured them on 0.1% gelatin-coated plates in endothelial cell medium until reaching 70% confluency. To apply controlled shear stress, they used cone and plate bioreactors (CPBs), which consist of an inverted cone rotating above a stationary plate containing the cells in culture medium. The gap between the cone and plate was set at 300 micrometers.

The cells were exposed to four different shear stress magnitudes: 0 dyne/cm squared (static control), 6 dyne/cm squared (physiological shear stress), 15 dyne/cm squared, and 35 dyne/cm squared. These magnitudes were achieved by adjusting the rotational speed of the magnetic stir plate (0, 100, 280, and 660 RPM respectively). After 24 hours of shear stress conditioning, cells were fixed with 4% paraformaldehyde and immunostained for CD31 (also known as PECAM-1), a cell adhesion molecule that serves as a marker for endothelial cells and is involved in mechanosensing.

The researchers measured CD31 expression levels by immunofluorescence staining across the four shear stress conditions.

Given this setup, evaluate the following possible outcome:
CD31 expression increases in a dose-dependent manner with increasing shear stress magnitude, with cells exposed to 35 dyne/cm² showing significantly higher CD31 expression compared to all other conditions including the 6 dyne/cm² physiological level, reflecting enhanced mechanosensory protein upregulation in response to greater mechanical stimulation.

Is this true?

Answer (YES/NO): NO